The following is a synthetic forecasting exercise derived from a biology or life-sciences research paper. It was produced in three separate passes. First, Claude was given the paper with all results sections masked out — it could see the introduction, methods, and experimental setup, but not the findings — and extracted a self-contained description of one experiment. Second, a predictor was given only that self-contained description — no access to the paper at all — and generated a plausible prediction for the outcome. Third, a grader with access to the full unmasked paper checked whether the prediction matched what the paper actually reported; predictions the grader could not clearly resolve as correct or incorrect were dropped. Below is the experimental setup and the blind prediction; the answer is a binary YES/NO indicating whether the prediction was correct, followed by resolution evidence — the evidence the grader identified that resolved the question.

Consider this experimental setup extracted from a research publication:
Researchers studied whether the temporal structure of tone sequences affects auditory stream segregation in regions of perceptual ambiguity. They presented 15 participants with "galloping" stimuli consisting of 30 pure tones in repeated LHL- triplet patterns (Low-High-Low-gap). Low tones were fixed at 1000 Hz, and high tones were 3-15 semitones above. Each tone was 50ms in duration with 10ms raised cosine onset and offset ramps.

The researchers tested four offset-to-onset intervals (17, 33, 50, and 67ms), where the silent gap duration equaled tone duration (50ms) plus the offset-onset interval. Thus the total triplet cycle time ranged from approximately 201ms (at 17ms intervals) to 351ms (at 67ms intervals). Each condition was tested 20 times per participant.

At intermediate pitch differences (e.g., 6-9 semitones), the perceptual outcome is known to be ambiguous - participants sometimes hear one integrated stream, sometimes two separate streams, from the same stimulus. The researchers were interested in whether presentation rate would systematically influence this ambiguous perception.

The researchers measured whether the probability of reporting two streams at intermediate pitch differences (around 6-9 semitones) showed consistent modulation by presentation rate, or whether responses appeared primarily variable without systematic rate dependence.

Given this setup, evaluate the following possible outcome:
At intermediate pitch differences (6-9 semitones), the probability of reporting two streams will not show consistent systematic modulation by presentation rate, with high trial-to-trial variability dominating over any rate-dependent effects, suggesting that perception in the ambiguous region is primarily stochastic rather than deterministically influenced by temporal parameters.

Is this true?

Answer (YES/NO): NO